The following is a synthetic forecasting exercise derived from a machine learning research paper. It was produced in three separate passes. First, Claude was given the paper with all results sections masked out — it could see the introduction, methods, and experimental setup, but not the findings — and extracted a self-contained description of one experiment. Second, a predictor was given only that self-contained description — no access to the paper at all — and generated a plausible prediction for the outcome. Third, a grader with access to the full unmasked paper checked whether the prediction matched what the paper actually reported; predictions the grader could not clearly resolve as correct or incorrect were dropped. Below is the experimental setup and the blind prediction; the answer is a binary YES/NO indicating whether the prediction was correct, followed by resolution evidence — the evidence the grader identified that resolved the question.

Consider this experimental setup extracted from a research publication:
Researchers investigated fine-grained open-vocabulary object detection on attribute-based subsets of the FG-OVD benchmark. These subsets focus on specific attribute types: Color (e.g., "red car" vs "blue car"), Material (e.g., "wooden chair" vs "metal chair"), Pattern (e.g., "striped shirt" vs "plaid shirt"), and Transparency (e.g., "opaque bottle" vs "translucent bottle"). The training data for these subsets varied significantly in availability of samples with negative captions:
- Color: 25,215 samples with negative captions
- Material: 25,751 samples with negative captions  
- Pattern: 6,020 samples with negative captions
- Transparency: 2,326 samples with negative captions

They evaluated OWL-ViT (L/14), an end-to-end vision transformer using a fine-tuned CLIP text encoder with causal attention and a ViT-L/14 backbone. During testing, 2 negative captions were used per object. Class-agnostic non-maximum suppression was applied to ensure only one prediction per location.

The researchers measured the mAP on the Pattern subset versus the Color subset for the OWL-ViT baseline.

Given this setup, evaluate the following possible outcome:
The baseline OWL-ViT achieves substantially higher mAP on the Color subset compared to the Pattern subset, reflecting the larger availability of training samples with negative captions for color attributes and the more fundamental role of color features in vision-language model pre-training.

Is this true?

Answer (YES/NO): YES